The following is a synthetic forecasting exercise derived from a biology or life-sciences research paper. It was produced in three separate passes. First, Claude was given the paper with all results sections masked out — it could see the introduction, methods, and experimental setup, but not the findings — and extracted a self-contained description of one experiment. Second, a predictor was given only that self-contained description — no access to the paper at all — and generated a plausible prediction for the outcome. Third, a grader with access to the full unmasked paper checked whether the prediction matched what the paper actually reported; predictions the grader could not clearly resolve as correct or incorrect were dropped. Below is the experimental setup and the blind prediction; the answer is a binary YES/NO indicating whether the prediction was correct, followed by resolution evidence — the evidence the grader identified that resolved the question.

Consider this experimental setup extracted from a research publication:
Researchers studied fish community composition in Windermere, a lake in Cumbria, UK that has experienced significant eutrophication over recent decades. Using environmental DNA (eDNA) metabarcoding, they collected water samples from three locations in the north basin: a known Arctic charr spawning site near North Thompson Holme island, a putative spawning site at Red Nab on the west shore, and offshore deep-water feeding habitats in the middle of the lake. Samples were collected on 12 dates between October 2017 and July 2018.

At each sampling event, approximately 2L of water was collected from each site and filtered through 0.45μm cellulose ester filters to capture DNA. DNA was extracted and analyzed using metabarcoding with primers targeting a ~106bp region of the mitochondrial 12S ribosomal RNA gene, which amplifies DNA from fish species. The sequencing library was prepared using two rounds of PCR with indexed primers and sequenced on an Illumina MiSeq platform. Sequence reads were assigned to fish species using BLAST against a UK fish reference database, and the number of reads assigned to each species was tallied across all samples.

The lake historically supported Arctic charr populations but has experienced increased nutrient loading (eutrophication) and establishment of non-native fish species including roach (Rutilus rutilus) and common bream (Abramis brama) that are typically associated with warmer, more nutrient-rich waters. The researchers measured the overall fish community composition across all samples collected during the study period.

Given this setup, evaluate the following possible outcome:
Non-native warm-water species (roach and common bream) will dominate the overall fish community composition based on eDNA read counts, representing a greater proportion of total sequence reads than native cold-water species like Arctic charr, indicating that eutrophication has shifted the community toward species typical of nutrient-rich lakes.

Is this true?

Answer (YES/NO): YES